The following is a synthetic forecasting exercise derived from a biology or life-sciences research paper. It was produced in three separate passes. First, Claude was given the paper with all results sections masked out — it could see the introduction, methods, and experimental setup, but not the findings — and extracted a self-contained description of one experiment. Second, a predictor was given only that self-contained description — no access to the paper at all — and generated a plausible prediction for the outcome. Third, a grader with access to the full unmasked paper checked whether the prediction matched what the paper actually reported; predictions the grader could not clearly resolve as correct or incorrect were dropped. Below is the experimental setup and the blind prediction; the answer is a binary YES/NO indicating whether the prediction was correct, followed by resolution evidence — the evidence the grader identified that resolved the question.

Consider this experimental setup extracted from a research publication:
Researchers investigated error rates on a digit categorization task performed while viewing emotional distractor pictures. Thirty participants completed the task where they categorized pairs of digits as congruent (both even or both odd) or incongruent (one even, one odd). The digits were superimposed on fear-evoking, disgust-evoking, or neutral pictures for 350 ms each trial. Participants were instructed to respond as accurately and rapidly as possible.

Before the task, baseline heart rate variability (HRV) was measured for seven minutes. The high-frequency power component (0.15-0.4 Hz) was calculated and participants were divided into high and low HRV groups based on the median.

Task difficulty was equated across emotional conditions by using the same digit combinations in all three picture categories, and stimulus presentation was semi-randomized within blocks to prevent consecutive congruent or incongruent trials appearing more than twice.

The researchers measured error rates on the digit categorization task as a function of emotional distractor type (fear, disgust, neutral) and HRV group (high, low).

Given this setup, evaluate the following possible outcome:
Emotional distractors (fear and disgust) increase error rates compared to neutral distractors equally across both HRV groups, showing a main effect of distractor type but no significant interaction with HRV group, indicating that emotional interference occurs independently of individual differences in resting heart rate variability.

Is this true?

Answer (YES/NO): NO